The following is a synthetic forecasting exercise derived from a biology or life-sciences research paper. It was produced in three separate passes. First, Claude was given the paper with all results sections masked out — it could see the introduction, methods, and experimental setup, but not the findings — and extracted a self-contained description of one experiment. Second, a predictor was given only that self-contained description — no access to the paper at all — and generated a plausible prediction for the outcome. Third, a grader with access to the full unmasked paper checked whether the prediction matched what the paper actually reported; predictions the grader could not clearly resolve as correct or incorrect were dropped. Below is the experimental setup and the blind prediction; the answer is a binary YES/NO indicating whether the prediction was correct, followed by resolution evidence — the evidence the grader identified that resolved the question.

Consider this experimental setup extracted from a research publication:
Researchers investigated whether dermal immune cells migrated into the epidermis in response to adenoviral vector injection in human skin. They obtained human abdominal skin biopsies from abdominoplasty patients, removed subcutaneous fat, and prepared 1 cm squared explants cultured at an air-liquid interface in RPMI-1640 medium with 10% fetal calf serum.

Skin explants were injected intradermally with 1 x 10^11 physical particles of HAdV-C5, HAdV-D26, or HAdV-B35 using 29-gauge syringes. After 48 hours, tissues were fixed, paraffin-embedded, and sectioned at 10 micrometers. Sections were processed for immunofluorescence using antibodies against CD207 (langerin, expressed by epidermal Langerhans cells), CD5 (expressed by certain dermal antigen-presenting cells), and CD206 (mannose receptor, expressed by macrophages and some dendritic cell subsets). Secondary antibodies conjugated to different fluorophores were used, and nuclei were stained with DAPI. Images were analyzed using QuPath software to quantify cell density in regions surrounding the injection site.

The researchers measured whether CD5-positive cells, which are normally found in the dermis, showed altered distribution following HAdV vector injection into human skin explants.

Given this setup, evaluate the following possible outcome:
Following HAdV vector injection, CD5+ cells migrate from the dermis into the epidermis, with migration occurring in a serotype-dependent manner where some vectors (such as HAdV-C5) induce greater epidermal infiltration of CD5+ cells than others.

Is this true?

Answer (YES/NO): NO